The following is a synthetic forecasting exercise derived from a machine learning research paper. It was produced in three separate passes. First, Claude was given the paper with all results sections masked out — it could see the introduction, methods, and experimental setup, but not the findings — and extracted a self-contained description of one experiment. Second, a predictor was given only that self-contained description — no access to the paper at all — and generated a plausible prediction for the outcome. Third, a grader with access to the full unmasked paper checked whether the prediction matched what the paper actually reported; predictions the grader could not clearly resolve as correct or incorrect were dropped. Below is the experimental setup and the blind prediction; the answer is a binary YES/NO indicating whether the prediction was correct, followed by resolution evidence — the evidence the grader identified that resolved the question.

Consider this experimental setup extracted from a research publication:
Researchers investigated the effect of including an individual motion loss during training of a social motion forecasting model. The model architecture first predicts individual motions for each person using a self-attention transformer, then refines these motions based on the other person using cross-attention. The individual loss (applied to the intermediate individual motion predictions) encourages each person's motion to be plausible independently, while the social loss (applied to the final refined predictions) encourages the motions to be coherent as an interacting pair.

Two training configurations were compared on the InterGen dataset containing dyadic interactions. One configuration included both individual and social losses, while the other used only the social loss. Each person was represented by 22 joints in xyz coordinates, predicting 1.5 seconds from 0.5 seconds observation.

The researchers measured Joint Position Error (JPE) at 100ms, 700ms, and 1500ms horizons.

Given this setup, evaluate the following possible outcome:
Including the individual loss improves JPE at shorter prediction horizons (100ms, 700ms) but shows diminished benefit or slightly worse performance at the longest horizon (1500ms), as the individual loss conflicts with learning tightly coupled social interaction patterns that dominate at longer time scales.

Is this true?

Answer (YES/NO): YES